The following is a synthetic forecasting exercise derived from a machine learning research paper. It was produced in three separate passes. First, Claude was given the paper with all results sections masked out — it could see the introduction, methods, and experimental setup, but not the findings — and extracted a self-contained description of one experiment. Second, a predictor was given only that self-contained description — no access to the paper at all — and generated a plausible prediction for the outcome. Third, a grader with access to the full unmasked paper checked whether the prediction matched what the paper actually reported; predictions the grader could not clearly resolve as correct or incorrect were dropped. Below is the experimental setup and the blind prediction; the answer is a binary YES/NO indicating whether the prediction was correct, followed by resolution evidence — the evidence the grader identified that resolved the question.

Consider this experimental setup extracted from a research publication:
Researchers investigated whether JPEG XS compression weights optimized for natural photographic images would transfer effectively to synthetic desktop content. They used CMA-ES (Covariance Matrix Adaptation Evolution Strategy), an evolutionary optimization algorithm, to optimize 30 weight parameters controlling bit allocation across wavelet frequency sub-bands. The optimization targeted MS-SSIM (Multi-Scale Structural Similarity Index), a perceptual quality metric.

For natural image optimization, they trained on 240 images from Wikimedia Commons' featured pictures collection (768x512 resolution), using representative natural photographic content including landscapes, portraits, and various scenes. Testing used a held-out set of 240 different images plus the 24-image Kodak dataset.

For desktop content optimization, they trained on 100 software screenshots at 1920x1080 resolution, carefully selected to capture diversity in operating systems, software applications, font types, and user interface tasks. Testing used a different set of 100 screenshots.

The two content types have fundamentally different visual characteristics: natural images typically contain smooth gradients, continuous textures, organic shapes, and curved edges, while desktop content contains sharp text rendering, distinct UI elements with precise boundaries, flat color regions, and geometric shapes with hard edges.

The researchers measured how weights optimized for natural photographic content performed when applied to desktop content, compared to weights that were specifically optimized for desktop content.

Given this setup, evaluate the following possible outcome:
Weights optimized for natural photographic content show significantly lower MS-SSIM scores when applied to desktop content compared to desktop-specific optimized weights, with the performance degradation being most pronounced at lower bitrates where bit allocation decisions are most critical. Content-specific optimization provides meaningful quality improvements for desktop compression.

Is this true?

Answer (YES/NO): NO